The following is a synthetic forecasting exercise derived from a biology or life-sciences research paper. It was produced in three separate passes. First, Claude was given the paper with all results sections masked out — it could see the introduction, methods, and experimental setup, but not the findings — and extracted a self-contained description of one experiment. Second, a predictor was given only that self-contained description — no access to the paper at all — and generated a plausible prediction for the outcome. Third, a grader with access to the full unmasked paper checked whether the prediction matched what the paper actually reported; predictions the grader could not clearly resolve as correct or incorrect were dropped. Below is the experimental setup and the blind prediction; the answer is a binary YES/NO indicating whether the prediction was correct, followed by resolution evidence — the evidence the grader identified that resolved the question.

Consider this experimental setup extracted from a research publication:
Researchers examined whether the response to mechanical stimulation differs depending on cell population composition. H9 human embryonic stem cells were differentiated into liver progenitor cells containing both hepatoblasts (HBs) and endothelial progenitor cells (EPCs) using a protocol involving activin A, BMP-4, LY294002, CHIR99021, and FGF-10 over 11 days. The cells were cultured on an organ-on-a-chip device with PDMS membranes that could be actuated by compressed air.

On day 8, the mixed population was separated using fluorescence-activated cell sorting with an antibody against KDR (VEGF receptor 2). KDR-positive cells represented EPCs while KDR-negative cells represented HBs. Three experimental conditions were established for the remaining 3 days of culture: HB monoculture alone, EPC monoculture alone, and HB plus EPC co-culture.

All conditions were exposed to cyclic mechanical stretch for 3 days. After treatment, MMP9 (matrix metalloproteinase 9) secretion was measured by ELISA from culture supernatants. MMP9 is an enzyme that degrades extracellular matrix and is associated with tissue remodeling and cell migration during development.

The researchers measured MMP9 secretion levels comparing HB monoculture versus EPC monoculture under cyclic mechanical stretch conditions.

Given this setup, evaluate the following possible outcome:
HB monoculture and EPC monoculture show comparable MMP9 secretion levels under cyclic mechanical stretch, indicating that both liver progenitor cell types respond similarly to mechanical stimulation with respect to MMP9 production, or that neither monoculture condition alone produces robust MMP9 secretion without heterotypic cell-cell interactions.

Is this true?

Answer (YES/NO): NO